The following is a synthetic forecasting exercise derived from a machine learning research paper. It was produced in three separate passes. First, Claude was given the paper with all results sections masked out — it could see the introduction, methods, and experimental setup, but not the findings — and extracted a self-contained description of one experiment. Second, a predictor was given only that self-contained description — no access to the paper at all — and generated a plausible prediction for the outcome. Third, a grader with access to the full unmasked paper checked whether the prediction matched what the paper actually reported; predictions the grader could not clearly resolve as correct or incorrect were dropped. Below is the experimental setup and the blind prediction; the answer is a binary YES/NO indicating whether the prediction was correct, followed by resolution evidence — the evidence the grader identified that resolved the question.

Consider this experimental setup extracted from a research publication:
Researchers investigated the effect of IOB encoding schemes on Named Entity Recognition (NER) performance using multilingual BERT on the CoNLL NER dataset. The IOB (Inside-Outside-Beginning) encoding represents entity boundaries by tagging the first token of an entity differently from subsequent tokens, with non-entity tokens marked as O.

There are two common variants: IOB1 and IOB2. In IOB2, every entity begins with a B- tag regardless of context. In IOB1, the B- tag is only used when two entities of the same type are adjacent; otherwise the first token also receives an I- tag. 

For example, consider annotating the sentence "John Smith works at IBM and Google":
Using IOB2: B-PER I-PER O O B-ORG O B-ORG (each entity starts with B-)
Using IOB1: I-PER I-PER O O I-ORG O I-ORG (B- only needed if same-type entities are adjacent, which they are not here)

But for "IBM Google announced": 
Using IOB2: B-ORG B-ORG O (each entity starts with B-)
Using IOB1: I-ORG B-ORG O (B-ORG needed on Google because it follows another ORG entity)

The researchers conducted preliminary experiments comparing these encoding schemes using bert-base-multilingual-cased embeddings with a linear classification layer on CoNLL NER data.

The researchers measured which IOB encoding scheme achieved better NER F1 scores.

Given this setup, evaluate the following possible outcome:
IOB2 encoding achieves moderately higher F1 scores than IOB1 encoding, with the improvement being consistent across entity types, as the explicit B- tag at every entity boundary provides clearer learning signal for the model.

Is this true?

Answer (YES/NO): NO